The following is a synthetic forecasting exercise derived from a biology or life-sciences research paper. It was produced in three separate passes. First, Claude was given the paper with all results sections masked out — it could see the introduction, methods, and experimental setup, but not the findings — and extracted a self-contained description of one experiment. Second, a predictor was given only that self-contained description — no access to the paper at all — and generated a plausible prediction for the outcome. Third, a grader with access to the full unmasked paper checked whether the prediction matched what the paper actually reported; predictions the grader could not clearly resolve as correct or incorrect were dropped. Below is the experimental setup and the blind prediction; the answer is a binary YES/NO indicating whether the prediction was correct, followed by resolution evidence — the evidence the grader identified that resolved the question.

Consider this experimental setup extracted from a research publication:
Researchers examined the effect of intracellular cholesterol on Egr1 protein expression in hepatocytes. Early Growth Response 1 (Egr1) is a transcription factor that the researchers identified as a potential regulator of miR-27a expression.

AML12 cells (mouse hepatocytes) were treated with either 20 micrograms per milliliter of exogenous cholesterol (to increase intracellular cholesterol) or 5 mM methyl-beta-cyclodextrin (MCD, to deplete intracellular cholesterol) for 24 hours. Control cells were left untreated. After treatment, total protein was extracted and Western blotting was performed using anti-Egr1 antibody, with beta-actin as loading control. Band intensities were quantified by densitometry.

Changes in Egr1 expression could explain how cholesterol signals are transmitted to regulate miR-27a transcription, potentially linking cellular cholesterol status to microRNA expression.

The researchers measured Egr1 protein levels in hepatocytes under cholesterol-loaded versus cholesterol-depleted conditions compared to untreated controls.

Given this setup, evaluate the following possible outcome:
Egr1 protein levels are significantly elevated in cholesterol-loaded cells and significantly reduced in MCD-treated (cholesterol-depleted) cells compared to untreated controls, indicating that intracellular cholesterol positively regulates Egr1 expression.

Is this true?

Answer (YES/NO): YES